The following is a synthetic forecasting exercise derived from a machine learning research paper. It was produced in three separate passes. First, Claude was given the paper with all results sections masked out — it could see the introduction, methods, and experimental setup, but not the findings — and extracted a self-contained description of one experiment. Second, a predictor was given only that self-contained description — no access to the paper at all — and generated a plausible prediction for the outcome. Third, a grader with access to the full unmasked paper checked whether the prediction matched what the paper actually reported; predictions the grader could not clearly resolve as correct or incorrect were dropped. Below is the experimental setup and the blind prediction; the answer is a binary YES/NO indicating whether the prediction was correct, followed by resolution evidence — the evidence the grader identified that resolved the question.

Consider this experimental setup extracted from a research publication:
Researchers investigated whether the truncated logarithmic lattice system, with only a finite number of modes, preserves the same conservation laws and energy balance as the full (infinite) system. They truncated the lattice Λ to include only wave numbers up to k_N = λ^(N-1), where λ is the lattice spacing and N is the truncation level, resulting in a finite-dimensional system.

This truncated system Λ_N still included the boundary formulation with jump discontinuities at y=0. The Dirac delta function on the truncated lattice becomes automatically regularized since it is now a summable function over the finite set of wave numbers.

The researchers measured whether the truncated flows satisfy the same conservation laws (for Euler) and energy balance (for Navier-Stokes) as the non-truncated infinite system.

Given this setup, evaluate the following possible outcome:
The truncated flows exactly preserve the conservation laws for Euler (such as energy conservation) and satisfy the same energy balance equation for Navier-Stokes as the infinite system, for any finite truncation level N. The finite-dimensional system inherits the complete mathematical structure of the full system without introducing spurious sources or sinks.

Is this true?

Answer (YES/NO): YES